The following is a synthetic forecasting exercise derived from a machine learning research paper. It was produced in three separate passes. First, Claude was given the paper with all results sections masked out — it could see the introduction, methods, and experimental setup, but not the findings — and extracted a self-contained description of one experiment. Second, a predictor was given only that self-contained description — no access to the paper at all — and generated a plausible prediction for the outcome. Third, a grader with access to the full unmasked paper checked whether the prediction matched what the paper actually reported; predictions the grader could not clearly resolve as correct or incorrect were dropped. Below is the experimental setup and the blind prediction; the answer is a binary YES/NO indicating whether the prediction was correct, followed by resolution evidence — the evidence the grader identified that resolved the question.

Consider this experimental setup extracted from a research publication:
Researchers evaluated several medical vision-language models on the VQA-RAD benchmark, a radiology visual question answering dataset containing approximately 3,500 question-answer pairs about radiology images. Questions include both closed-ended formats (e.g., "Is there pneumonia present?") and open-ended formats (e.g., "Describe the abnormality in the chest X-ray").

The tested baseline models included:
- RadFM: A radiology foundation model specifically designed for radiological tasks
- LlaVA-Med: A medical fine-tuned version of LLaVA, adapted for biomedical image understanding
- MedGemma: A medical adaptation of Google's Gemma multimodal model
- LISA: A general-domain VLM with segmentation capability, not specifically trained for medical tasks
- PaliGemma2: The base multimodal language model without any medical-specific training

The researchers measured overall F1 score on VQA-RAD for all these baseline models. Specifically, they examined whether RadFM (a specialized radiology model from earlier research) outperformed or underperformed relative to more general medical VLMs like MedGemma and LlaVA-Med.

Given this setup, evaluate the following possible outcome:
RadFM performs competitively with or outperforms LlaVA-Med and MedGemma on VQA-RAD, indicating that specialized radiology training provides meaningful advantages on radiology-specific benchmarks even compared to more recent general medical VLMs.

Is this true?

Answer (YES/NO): YES